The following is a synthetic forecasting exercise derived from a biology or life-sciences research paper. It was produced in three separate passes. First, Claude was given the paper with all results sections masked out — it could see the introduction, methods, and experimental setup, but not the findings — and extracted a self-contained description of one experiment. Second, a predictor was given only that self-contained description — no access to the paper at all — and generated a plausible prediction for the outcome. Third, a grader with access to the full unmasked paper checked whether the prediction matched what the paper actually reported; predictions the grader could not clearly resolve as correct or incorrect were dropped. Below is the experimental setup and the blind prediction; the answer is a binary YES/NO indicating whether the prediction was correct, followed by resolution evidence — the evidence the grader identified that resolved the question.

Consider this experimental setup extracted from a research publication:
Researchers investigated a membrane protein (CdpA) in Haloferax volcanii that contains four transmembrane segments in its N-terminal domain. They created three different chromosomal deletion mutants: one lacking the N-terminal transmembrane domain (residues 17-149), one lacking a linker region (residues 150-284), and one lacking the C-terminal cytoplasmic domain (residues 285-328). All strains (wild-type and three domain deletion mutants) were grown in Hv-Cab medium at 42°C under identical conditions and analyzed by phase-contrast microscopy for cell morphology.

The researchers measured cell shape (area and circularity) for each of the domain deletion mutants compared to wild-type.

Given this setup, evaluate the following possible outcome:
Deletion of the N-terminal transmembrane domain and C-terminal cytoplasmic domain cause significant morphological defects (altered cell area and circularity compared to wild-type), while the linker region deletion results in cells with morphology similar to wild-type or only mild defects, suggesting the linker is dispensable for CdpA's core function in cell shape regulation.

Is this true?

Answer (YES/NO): NO